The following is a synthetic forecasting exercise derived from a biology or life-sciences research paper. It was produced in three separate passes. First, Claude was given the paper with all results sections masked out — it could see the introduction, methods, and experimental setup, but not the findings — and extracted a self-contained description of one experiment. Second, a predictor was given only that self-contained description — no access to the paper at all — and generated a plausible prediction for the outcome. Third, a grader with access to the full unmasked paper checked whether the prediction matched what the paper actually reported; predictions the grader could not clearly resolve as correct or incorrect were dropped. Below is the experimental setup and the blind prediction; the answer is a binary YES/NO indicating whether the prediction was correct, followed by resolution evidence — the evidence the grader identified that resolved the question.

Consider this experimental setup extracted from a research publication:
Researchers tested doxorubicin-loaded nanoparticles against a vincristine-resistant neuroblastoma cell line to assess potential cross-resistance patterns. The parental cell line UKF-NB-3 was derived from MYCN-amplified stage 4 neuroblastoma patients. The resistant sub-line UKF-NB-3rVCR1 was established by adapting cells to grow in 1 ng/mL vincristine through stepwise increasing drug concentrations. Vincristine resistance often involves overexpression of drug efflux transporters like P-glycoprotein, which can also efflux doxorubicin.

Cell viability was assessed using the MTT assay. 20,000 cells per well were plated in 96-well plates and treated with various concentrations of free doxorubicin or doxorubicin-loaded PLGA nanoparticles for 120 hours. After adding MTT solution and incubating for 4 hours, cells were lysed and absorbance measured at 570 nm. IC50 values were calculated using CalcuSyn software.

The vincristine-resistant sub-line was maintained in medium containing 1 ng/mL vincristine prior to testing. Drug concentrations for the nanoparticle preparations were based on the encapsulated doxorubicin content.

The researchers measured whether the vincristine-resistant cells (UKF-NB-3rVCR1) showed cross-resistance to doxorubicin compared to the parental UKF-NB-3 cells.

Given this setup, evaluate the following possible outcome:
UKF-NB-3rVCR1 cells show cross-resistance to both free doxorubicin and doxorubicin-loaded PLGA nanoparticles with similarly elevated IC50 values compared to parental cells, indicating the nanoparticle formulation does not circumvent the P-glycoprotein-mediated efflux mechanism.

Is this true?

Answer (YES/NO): YES